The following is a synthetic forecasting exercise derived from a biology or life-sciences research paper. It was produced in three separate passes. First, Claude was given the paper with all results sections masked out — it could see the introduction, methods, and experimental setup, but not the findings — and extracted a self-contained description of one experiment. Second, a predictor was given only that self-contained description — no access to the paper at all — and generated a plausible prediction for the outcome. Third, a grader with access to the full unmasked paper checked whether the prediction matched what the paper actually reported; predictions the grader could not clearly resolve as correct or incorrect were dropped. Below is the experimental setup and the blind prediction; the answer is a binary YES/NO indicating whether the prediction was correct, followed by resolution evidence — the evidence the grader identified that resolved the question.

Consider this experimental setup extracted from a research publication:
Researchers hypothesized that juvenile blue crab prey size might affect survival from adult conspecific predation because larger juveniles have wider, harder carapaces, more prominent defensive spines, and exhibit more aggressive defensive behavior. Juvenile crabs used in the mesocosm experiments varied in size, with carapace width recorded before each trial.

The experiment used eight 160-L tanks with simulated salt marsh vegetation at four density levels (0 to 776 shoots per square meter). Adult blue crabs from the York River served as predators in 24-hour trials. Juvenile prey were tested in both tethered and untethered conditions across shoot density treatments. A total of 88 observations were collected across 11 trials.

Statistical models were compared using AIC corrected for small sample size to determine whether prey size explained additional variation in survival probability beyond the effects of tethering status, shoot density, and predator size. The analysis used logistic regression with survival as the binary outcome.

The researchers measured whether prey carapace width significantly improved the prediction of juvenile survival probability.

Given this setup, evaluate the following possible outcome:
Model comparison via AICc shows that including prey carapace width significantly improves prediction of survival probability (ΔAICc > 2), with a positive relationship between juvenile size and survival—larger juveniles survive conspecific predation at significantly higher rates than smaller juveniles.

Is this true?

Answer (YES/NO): NO